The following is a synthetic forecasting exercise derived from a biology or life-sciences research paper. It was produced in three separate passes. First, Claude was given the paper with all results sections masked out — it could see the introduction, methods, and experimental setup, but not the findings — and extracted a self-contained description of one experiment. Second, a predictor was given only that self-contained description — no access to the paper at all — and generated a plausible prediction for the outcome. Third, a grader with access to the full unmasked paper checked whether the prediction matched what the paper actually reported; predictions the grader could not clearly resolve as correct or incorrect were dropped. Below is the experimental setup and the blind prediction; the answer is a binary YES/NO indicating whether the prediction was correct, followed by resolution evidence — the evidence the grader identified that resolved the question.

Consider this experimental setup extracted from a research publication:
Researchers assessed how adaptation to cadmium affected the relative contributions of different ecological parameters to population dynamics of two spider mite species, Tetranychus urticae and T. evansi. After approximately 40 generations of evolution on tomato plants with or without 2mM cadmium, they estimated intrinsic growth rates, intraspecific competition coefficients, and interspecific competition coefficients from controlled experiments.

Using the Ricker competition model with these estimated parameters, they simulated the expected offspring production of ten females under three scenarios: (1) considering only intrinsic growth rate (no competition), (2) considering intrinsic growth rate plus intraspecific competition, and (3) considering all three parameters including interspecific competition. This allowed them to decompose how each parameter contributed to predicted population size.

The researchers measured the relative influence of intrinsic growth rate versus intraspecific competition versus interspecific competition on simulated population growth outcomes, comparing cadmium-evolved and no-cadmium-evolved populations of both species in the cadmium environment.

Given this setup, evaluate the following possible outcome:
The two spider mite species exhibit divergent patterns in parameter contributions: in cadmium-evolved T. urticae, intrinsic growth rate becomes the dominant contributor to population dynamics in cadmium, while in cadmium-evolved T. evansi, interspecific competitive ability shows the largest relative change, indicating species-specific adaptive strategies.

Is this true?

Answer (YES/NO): NO